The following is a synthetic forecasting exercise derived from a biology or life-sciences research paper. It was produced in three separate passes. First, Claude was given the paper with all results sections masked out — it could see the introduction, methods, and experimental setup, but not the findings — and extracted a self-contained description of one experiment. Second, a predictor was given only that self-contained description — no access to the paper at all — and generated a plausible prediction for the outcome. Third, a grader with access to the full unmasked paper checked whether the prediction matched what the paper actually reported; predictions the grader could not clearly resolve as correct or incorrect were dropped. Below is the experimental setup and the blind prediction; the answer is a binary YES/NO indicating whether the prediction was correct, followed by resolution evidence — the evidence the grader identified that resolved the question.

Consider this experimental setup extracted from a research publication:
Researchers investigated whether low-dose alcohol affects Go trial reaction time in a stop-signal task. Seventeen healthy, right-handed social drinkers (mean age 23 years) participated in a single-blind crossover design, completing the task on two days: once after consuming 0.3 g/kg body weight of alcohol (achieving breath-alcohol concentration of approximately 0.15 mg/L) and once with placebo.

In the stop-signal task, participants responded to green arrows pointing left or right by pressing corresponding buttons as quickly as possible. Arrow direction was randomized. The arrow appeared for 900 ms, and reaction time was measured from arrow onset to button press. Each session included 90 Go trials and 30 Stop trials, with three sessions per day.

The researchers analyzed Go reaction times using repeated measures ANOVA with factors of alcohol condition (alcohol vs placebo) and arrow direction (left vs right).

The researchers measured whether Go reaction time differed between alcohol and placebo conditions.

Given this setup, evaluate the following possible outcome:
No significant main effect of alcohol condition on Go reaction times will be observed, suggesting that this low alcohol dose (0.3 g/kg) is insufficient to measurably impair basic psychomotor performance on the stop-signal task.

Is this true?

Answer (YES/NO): NO